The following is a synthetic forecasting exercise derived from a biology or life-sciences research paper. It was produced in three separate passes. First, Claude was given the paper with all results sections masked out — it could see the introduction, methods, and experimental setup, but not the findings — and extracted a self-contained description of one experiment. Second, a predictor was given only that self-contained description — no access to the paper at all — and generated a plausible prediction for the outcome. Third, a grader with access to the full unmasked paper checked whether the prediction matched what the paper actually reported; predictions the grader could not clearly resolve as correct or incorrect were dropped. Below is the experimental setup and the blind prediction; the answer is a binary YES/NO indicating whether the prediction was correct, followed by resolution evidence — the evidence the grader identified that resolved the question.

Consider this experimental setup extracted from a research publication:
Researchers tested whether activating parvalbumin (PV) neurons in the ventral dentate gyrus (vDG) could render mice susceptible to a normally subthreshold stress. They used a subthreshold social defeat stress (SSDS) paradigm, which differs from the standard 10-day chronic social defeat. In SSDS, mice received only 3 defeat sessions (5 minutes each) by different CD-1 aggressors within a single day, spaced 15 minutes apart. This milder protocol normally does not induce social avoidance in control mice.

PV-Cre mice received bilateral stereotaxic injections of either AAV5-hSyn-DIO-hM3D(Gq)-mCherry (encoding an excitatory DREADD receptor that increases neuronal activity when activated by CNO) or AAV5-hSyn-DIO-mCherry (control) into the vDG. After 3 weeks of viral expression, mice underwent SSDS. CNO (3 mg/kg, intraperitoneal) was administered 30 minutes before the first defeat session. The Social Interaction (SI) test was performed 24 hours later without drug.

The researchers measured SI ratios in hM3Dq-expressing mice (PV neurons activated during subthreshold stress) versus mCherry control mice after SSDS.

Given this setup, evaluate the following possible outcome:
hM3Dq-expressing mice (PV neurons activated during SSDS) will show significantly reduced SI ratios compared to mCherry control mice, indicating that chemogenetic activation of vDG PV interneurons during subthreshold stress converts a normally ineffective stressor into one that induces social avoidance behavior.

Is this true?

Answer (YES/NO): NO